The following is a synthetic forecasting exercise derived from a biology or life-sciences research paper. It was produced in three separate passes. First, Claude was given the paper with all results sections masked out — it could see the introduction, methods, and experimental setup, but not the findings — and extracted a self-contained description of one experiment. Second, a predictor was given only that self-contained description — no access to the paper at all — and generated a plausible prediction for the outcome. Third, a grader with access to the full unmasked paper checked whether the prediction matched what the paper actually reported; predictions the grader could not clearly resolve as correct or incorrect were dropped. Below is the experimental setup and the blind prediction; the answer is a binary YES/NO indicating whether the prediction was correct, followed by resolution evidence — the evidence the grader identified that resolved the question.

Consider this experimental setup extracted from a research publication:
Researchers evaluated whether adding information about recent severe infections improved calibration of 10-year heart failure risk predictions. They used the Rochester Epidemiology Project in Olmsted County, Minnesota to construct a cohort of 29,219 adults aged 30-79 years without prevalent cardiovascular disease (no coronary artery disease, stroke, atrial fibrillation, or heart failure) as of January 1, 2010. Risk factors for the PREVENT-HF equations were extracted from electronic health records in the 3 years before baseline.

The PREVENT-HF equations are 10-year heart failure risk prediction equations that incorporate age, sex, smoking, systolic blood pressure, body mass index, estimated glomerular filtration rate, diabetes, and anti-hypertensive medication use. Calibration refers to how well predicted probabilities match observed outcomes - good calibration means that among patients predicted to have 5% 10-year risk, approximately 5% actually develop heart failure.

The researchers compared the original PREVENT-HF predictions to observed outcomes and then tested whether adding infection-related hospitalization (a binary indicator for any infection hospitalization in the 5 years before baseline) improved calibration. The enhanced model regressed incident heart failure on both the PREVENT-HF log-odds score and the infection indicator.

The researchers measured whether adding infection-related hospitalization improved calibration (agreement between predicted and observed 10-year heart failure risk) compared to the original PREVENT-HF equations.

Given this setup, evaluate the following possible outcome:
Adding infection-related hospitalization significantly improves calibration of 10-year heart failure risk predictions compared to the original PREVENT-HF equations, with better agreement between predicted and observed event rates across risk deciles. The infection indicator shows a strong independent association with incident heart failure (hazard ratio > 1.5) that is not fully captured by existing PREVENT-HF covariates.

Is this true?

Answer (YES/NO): NO